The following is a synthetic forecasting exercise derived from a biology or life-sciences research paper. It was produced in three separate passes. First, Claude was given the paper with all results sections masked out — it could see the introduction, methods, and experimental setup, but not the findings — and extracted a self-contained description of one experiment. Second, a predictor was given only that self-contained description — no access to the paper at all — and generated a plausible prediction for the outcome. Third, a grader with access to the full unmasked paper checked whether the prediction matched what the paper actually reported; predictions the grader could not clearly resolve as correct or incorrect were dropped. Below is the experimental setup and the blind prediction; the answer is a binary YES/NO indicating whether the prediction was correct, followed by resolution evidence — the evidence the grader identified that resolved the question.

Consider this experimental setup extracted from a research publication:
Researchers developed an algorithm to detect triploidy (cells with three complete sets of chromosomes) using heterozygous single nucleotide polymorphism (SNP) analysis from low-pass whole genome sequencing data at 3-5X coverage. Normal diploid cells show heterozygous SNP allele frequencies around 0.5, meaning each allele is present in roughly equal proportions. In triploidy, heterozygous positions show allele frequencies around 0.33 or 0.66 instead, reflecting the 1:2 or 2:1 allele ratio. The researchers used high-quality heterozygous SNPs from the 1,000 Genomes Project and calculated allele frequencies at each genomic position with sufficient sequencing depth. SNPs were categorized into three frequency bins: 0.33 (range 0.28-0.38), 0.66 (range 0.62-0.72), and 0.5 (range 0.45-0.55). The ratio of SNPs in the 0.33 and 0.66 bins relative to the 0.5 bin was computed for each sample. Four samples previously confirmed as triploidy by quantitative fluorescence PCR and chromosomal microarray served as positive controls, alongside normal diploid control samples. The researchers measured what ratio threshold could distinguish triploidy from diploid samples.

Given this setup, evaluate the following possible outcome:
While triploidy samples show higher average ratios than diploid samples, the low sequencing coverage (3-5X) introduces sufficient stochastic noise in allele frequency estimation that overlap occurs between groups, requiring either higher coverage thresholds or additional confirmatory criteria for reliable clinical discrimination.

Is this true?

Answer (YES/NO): NO